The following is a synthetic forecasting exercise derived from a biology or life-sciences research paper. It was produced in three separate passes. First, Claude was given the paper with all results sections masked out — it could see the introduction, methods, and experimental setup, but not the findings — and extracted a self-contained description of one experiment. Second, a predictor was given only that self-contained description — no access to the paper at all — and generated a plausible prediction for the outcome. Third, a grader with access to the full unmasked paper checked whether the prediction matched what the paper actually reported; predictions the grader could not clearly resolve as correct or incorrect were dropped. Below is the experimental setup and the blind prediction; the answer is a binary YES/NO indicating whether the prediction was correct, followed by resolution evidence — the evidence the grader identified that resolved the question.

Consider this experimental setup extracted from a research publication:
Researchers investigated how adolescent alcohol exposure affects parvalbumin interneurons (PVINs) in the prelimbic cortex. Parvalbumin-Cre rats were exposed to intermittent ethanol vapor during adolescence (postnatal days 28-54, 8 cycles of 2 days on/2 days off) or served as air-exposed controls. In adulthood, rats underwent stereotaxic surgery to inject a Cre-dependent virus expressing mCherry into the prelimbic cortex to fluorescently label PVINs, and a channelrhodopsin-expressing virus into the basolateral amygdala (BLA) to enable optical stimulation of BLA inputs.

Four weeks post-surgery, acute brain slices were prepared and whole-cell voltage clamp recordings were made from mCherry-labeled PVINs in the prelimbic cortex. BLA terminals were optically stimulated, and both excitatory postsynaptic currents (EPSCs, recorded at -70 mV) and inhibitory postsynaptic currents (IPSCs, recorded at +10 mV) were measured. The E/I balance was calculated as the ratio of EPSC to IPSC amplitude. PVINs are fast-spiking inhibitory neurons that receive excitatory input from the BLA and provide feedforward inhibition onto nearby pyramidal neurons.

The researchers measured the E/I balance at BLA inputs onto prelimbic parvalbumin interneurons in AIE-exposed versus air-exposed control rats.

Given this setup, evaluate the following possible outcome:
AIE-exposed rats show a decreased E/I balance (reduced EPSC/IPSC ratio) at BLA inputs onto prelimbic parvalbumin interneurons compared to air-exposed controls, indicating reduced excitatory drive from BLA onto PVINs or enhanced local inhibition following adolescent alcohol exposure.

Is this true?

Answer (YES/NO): YES